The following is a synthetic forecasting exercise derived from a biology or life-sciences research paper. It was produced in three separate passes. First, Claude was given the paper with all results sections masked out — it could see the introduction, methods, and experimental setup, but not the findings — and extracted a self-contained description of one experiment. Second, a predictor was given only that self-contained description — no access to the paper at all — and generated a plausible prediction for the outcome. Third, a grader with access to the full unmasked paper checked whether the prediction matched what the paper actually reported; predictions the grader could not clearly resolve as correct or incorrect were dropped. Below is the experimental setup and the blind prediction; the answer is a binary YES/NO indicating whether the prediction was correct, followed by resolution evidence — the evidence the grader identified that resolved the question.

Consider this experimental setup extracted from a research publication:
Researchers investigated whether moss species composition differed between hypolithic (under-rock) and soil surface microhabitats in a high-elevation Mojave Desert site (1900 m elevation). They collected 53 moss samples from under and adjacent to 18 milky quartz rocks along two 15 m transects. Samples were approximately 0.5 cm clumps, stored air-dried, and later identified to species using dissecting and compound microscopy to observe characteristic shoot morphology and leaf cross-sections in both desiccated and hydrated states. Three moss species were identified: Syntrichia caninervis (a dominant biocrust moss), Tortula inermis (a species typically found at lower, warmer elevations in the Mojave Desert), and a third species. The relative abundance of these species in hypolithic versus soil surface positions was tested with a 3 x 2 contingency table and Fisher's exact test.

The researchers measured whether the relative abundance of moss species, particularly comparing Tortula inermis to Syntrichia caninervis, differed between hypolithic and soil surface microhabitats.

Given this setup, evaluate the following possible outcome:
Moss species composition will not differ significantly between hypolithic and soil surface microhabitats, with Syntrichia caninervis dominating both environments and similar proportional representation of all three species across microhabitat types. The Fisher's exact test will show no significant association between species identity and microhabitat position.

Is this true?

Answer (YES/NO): NO